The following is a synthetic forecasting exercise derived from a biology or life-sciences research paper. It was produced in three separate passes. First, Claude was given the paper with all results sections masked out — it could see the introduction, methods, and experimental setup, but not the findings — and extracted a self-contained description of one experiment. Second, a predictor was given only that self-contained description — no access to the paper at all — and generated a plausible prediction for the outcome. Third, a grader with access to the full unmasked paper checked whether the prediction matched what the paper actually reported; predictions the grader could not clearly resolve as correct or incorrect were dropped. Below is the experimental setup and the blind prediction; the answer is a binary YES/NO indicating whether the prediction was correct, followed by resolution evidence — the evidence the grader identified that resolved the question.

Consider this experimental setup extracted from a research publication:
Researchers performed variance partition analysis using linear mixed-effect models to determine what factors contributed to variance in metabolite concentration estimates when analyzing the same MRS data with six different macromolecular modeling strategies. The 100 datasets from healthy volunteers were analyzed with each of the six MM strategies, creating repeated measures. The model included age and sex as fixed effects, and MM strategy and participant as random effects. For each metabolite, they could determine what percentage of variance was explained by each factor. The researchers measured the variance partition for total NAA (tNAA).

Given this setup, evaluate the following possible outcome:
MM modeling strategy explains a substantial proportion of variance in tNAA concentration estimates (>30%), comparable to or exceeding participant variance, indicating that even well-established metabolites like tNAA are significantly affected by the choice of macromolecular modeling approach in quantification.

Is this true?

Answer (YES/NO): YES